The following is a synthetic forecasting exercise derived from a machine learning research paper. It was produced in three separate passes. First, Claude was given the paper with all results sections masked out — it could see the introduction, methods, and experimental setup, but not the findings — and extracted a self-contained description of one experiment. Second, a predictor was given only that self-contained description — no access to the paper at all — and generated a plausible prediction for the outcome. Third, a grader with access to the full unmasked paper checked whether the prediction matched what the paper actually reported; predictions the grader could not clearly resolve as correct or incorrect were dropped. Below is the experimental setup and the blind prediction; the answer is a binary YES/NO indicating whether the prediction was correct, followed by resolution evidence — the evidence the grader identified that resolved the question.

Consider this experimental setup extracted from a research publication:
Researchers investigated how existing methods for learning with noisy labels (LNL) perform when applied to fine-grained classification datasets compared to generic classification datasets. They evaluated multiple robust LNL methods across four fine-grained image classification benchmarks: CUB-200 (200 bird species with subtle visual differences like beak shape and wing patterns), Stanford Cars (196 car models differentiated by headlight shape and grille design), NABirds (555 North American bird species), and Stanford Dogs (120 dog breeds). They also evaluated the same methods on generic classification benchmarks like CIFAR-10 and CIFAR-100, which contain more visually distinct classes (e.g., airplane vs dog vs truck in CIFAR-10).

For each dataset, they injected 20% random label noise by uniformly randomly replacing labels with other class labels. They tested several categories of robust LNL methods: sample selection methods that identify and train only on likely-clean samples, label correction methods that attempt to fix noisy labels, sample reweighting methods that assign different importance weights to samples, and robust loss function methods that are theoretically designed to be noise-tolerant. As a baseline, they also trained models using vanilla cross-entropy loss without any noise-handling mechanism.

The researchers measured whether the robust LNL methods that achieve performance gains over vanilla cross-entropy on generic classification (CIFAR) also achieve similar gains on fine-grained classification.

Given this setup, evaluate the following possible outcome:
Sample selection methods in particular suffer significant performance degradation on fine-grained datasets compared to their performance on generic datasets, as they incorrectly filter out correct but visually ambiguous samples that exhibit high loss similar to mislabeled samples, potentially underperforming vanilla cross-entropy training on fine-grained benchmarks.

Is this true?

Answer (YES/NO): NO